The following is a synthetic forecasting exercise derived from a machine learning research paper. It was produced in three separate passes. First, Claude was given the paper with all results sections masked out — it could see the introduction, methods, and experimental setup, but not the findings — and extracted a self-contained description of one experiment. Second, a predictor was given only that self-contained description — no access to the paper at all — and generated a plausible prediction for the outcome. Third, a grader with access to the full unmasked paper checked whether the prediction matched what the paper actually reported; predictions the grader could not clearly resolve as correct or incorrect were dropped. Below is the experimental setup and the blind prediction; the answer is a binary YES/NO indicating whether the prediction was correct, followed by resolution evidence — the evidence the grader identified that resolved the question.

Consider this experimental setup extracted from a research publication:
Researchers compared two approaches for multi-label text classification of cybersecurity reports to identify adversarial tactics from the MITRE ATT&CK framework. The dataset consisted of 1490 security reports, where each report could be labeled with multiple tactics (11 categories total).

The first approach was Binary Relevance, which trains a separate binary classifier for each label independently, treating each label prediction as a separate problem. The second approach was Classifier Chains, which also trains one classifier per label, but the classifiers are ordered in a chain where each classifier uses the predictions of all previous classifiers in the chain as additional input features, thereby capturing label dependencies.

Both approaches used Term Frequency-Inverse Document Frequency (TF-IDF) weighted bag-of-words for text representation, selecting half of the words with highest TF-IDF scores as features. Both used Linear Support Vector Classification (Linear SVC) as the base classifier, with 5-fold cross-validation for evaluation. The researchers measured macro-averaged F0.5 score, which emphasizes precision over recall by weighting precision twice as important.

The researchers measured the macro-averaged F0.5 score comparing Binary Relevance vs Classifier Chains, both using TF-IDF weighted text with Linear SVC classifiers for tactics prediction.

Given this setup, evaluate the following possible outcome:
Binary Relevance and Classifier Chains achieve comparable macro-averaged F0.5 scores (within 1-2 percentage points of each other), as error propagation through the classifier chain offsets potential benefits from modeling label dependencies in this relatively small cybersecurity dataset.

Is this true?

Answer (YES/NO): NO